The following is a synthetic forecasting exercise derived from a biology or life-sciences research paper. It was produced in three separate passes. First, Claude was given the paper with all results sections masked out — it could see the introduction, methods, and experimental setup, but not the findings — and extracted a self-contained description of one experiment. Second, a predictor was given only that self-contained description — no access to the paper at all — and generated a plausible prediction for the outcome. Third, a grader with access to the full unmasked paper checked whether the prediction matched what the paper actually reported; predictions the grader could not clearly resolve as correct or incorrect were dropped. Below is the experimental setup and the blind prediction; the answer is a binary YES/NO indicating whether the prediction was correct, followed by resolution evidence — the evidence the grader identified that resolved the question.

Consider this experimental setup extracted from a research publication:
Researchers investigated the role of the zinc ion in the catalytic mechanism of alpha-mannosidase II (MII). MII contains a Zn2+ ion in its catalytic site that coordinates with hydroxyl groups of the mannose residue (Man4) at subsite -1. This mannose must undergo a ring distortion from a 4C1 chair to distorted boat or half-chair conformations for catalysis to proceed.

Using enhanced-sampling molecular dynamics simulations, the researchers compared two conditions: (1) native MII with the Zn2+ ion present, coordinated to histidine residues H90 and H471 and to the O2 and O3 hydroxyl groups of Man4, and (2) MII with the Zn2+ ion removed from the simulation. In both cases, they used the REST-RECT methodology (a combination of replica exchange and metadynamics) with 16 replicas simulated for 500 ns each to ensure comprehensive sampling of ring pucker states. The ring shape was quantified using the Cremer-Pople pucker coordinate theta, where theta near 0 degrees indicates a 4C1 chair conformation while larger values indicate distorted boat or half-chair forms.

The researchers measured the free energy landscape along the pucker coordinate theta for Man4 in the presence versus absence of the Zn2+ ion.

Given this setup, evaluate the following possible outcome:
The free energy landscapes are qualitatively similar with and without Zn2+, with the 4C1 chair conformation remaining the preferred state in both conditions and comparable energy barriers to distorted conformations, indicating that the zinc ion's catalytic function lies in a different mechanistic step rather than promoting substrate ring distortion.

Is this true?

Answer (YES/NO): NO